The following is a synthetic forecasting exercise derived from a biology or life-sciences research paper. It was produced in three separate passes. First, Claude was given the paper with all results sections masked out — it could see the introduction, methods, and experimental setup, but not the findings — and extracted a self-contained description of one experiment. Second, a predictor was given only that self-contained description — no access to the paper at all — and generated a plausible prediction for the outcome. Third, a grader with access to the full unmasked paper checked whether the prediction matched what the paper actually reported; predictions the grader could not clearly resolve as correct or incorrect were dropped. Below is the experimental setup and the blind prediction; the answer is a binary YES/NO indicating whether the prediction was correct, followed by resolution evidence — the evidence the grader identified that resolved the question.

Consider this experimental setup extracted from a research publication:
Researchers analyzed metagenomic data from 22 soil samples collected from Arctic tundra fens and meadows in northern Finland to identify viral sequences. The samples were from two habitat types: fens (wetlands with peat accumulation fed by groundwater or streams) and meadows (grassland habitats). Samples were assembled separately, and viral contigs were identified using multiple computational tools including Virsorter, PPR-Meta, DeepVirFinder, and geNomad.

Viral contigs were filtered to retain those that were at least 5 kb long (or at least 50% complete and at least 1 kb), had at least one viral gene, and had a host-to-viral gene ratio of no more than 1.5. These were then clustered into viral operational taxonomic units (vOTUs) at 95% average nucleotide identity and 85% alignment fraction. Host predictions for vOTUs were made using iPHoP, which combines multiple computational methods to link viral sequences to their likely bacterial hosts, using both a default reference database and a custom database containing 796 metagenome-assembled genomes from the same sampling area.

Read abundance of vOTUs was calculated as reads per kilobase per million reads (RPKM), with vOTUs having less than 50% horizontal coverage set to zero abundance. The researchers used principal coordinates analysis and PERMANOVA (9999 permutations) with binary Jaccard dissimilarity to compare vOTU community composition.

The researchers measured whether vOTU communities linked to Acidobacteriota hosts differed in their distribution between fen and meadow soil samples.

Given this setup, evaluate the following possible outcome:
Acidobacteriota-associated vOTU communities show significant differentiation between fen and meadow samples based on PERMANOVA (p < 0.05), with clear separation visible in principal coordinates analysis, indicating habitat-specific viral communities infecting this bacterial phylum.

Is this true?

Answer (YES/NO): YES